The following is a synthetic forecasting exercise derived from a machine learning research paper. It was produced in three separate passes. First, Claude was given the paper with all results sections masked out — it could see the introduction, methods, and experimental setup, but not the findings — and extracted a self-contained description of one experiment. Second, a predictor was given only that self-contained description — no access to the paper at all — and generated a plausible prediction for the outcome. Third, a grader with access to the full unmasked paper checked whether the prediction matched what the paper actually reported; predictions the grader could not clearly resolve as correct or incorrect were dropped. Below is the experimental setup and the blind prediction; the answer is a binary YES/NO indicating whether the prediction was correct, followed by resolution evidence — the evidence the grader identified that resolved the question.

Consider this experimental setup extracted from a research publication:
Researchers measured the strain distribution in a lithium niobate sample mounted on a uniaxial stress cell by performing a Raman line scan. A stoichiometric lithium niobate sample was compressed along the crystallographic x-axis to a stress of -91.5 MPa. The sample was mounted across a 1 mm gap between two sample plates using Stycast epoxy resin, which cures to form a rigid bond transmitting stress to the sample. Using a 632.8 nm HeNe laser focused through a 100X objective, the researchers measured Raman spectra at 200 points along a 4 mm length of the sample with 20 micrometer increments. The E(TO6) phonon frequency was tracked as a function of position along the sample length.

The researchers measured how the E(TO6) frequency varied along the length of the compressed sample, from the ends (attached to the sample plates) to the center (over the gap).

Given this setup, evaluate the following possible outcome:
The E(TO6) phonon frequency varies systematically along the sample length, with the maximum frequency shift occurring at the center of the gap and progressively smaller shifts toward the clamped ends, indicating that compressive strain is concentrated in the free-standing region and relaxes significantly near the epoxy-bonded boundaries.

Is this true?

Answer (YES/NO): NO